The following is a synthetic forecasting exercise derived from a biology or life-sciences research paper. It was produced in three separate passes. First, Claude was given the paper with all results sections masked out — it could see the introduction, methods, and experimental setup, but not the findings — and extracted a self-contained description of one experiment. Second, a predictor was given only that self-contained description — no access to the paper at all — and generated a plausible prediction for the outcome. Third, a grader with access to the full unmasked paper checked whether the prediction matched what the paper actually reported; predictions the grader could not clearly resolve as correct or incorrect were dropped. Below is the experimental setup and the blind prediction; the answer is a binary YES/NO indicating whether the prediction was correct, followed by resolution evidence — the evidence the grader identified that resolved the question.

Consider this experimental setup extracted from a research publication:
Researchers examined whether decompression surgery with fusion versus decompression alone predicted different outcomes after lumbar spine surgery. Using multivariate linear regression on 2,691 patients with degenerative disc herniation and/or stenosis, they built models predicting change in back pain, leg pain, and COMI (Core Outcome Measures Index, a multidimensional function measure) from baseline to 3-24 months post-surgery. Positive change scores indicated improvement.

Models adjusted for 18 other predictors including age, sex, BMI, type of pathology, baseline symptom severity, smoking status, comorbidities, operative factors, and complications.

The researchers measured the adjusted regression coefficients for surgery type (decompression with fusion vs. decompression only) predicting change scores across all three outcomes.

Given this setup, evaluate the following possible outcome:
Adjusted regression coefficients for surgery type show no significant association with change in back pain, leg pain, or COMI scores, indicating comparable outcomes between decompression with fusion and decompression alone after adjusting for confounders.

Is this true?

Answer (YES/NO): NO